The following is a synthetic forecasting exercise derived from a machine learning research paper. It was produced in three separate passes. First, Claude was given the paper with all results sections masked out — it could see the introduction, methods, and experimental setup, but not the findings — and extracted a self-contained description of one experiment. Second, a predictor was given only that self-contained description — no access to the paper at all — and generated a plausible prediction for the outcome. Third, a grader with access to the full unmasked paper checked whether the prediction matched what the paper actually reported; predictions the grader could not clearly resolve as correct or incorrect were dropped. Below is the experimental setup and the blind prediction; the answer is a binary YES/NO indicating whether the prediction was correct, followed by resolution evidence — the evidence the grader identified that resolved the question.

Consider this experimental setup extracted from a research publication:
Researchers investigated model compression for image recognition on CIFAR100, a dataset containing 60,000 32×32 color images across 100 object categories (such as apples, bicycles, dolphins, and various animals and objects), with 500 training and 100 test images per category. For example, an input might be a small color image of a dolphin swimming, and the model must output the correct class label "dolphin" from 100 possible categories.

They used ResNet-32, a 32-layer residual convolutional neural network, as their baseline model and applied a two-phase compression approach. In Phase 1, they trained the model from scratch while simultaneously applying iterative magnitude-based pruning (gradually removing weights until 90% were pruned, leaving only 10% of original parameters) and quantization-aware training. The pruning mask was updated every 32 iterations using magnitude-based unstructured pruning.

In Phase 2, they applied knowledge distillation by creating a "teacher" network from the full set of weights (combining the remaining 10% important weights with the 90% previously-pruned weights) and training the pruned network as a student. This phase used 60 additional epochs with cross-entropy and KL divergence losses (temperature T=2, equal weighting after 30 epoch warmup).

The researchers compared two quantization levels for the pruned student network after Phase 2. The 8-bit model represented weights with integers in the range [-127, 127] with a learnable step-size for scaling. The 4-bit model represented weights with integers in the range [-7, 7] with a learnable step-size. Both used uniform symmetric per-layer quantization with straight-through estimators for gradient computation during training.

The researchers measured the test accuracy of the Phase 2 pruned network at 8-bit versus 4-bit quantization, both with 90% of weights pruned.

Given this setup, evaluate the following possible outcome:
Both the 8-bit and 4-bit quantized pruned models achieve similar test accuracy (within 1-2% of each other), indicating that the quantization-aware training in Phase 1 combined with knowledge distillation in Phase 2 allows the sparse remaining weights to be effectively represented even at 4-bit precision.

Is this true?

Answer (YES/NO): NO